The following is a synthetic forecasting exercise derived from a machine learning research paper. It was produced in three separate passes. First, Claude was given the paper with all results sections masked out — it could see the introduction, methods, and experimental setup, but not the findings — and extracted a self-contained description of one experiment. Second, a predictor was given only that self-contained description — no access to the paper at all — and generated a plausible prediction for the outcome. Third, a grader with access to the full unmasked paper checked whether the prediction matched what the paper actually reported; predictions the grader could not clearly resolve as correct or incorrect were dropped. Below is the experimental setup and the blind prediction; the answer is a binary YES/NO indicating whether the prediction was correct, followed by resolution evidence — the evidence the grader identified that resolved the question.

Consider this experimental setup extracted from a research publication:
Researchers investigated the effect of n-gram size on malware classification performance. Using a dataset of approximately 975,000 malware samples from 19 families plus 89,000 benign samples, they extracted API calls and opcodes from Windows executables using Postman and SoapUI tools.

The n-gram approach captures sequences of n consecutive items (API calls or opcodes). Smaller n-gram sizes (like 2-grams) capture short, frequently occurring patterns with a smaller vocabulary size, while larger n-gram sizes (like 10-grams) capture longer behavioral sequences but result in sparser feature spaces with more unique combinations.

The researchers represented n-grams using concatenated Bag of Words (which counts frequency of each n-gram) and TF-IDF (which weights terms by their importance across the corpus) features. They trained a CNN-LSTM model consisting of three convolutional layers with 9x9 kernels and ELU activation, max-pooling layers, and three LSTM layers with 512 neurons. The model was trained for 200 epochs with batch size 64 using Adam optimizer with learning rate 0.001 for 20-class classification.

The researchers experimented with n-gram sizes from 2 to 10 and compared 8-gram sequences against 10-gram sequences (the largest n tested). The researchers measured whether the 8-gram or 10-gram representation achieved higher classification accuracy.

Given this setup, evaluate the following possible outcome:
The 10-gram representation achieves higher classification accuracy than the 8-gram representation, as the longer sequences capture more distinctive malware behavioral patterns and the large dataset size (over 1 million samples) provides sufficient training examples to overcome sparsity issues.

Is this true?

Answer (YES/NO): NO